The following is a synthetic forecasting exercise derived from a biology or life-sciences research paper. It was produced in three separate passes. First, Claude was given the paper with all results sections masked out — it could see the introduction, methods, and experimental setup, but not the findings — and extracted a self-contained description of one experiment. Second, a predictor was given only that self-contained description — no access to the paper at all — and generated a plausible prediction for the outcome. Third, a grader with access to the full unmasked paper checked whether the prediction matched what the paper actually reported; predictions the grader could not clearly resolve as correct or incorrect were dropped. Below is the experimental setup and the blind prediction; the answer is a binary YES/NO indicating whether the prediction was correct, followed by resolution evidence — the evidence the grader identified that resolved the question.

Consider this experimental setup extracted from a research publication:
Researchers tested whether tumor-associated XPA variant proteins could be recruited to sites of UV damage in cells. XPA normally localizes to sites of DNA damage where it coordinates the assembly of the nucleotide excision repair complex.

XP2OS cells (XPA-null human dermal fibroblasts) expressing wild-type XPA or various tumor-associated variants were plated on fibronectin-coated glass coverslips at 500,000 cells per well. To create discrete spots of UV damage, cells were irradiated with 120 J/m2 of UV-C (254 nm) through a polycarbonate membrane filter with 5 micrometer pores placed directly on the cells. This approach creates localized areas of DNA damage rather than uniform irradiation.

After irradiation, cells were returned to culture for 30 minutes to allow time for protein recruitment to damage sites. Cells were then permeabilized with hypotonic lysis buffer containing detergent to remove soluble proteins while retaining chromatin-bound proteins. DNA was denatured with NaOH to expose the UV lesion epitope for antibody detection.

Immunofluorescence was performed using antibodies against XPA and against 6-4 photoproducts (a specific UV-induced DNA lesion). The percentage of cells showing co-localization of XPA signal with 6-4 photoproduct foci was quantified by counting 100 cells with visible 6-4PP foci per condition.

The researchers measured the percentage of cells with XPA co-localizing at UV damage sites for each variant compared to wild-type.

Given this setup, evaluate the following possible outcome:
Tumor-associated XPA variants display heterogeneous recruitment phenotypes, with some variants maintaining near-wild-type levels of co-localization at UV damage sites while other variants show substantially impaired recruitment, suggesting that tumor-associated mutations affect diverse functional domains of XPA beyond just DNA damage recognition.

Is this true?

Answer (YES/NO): YES